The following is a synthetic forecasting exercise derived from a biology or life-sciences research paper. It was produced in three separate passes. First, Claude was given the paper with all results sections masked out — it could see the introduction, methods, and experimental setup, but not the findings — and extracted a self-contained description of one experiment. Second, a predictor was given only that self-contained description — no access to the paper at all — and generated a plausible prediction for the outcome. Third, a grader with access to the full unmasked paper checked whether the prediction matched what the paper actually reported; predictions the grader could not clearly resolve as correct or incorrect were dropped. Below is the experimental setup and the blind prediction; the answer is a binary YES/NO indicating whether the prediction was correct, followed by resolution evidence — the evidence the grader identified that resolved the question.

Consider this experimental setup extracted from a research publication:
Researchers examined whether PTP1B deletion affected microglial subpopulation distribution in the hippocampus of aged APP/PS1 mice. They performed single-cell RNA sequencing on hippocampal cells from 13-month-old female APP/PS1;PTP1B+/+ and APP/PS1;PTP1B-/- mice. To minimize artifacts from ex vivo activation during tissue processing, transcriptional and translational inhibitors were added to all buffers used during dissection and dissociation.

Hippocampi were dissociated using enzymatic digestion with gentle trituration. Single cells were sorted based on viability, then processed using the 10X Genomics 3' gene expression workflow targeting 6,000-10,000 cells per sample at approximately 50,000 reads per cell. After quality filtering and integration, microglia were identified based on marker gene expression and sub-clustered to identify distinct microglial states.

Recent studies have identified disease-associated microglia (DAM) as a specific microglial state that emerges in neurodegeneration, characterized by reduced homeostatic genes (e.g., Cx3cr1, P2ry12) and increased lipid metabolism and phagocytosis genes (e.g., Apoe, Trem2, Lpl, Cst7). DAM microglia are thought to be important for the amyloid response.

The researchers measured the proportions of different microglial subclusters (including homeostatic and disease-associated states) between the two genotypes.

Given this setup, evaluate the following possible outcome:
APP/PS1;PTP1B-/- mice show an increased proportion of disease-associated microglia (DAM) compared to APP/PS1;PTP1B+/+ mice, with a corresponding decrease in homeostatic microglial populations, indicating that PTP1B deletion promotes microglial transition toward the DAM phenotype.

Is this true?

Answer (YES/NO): NO